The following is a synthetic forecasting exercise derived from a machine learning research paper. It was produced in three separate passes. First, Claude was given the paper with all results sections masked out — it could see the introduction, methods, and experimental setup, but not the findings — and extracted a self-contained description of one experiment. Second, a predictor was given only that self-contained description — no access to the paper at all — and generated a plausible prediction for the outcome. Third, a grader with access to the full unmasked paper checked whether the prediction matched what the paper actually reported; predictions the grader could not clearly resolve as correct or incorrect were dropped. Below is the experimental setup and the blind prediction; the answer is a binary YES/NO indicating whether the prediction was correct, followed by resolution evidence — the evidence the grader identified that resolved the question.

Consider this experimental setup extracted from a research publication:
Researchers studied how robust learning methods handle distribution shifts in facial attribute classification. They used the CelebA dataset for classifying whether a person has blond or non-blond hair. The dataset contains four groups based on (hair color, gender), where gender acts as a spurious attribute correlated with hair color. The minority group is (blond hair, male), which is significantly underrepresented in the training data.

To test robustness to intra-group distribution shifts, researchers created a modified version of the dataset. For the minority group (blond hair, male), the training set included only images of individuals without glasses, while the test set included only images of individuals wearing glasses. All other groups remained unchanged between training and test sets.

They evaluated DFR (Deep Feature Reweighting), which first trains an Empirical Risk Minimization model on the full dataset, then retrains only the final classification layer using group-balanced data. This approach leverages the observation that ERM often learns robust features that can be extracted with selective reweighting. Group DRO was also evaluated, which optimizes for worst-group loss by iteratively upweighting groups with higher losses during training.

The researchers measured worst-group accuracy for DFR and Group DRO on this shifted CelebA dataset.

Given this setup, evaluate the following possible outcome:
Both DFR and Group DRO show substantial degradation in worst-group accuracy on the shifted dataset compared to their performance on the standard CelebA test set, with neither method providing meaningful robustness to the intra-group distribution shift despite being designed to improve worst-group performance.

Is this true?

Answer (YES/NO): YES